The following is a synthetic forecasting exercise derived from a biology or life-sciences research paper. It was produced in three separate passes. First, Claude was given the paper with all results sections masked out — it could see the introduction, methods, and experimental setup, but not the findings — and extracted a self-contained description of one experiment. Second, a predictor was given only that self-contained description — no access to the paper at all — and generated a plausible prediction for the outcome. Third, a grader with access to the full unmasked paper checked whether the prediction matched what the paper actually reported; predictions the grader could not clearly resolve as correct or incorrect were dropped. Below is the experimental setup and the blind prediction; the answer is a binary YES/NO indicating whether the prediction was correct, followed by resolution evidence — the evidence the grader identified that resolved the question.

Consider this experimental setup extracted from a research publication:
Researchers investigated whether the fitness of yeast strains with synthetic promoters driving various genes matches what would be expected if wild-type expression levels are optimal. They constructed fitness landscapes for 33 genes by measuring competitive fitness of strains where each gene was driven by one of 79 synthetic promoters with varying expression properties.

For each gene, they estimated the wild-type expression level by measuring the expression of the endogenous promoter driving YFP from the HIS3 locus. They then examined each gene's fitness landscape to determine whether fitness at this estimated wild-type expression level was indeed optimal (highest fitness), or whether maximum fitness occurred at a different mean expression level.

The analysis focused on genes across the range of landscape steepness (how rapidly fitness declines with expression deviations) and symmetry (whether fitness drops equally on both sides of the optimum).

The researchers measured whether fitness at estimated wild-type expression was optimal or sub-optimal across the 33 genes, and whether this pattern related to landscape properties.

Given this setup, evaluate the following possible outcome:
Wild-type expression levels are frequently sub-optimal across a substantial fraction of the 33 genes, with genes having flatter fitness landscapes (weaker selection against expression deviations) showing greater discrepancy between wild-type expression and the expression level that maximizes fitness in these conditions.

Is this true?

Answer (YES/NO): NO